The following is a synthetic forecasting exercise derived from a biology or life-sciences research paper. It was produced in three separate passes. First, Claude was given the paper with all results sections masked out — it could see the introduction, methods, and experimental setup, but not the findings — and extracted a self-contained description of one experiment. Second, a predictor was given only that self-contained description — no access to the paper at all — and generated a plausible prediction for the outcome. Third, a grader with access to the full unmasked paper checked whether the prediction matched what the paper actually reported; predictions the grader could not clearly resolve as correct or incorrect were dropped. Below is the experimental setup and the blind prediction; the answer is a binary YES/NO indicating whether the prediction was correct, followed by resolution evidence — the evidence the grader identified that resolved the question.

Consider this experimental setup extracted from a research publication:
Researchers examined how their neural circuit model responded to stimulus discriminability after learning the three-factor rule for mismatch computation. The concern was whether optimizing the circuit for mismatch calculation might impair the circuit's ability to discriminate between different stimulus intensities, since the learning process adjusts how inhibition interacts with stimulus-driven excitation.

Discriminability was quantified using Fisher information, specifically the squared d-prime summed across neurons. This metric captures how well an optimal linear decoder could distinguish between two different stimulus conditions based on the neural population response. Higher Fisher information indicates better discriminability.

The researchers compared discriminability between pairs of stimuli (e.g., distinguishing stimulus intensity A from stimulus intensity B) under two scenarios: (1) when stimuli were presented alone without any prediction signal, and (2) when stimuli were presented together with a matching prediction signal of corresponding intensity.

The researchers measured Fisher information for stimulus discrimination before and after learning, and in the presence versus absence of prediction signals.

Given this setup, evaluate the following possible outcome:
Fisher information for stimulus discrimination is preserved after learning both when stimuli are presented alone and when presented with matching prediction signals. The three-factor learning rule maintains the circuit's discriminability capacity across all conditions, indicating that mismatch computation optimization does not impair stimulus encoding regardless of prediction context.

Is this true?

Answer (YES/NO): NO